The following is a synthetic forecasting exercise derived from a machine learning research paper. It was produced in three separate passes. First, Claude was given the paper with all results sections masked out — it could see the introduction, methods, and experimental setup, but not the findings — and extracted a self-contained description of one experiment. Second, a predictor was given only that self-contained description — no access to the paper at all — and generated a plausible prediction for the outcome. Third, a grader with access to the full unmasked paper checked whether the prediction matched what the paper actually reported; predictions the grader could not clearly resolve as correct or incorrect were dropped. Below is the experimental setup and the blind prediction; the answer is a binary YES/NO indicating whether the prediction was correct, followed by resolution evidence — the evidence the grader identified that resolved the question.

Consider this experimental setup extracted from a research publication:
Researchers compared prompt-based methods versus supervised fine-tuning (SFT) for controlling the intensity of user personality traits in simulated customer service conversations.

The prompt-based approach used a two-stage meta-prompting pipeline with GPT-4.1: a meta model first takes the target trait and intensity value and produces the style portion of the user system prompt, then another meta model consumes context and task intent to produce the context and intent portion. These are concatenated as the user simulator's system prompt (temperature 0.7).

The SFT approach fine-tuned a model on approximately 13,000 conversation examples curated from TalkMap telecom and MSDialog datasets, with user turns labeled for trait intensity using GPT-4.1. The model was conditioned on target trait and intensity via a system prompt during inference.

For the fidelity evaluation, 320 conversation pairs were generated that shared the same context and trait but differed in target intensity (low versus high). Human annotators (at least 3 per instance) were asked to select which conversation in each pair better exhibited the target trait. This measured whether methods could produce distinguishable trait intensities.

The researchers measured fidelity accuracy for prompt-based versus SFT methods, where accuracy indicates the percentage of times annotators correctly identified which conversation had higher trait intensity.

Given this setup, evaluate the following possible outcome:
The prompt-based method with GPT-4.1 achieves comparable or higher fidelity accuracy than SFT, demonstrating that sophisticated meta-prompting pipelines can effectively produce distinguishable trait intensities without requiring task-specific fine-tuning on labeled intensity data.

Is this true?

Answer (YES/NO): NO